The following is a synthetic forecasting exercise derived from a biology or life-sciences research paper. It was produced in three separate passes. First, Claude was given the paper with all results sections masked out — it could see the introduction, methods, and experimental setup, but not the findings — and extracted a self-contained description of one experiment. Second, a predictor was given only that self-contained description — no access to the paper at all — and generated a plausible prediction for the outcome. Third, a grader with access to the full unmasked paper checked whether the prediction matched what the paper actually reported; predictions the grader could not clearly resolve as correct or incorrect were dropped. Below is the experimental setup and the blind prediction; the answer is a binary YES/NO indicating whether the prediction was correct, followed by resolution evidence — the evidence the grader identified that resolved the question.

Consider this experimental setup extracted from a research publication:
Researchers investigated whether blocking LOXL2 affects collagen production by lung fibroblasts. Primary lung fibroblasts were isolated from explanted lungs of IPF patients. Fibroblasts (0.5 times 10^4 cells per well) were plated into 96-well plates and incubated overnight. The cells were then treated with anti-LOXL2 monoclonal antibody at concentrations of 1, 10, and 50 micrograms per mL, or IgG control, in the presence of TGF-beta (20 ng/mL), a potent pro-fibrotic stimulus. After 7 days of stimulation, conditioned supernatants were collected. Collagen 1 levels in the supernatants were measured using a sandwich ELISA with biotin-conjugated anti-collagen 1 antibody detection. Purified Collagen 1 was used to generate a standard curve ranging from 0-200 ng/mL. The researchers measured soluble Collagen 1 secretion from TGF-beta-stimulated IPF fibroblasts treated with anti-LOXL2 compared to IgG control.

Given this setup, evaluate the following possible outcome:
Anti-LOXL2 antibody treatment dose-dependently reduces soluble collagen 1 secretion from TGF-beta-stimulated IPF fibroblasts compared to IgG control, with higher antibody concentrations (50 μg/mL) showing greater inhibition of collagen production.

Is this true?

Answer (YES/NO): NO